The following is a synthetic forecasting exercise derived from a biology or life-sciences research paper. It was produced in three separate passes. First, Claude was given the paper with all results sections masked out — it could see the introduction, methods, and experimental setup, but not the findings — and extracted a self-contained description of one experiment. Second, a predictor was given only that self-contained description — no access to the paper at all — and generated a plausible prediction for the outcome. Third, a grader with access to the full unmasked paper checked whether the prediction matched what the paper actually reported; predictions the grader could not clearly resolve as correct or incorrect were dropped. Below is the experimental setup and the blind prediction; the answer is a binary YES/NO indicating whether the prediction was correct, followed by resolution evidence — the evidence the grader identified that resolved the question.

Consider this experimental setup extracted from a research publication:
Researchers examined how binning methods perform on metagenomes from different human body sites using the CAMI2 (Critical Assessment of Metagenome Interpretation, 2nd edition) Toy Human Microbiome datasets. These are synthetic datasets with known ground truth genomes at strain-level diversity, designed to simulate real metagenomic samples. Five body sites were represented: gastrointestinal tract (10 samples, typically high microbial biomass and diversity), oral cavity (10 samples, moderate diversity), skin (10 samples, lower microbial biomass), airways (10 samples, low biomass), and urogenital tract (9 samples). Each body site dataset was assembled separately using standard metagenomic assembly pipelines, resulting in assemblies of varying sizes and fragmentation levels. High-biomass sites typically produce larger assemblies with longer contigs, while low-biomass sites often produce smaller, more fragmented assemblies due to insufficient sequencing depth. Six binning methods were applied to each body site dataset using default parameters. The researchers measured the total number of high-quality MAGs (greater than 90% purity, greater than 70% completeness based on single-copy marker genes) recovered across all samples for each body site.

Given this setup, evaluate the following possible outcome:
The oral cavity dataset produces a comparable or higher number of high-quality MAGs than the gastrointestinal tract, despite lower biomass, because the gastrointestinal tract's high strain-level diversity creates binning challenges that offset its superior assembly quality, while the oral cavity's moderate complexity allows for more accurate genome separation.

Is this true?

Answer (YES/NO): NO